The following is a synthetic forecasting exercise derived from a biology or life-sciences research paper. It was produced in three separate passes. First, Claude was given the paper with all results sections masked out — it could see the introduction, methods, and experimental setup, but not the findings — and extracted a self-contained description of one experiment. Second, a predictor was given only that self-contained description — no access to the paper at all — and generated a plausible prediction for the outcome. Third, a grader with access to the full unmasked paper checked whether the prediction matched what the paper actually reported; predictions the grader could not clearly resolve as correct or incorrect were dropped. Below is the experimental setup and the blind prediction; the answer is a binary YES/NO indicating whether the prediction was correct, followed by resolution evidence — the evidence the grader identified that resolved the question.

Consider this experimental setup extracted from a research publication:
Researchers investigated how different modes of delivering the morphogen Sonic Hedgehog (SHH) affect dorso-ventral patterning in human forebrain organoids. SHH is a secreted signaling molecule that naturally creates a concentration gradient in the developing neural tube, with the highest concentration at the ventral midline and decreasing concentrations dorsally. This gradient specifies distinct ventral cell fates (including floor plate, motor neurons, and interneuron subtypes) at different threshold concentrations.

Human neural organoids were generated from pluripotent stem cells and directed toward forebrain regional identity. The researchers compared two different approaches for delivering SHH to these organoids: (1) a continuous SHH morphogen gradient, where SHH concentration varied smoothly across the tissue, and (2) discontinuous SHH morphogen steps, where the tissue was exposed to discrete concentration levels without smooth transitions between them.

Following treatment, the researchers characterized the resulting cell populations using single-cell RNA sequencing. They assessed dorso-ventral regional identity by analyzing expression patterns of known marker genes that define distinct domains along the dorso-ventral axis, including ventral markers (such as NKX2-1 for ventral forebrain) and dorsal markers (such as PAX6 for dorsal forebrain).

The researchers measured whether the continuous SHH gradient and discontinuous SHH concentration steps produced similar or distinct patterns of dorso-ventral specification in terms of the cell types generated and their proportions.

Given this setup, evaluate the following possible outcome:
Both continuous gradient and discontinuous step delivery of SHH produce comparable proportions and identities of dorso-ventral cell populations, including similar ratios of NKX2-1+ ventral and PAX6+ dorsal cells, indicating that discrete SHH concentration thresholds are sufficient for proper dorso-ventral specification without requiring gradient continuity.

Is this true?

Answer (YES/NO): NO